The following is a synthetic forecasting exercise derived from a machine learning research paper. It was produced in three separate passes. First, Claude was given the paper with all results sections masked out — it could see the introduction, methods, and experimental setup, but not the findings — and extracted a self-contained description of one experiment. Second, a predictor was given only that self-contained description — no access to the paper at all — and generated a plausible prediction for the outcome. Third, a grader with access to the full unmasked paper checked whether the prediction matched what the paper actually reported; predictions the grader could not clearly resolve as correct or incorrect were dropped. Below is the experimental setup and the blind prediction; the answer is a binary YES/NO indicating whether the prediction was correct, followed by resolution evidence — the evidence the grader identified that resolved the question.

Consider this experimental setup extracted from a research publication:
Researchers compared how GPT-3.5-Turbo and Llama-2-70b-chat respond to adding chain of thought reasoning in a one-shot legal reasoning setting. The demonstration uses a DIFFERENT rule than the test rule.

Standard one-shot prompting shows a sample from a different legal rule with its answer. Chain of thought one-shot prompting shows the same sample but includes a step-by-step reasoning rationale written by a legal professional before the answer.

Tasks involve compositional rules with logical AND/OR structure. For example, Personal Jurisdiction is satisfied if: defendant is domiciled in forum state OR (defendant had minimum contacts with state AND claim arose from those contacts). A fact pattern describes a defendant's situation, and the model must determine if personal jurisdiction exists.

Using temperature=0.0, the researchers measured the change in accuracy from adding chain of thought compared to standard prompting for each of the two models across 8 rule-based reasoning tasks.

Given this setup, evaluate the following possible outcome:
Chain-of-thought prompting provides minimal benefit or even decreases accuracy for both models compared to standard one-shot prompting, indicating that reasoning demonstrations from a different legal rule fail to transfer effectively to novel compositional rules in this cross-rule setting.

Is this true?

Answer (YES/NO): NO